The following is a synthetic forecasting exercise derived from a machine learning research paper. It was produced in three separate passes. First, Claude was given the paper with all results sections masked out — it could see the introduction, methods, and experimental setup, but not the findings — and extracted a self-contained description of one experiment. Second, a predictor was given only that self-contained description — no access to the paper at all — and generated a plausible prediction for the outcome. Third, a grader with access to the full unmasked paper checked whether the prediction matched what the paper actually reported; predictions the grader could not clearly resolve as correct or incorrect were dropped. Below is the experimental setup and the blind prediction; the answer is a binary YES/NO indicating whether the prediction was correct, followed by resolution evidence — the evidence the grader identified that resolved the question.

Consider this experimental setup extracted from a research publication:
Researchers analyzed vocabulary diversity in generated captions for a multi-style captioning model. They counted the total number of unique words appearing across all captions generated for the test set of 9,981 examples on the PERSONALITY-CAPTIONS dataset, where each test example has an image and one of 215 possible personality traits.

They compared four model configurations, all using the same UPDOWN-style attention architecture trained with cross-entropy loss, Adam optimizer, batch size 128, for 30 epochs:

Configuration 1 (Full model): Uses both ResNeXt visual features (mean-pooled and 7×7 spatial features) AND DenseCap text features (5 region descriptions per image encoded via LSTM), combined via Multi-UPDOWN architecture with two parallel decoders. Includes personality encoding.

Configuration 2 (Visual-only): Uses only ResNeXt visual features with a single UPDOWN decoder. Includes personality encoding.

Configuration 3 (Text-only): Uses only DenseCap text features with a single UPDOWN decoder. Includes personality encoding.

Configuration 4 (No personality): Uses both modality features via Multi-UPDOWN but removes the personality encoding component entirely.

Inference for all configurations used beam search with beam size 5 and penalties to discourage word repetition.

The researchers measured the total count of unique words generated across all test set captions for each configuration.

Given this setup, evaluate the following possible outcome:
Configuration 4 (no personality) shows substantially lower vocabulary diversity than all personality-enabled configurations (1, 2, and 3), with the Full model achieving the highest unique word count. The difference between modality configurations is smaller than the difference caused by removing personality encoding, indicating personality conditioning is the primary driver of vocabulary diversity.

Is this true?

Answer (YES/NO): NO